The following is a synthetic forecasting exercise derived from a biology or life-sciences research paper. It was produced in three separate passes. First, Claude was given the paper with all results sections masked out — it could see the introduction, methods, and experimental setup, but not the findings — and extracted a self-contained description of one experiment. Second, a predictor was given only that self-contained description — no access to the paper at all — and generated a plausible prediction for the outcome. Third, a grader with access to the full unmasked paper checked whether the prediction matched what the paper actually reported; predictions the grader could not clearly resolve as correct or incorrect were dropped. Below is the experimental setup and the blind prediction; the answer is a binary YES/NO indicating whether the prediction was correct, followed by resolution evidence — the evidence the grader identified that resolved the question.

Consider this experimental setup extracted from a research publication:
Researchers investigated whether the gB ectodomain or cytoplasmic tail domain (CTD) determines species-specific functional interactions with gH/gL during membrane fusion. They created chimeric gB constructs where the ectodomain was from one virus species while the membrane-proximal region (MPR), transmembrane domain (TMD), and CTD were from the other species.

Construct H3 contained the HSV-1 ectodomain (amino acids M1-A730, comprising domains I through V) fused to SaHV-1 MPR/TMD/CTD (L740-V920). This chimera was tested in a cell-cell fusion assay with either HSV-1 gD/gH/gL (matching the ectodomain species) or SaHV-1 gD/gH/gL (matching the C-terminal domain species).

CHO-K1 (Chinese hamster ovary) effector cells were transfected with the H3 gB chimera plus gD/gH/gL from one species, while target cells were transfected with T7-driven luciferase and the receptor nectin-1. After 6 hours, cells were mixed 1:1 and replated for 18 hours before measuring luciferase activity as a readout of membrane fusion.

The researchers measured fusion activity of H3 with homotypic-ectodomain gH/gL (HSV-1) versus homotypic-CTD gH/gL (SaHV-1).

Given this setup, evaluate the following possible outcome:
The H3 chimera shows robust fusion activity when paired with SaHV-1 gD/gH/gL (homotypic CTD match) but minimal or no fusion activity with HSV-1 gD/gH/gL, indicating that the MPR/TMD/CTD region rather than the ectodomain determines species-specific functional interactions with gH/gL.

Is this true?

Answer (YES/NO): NO